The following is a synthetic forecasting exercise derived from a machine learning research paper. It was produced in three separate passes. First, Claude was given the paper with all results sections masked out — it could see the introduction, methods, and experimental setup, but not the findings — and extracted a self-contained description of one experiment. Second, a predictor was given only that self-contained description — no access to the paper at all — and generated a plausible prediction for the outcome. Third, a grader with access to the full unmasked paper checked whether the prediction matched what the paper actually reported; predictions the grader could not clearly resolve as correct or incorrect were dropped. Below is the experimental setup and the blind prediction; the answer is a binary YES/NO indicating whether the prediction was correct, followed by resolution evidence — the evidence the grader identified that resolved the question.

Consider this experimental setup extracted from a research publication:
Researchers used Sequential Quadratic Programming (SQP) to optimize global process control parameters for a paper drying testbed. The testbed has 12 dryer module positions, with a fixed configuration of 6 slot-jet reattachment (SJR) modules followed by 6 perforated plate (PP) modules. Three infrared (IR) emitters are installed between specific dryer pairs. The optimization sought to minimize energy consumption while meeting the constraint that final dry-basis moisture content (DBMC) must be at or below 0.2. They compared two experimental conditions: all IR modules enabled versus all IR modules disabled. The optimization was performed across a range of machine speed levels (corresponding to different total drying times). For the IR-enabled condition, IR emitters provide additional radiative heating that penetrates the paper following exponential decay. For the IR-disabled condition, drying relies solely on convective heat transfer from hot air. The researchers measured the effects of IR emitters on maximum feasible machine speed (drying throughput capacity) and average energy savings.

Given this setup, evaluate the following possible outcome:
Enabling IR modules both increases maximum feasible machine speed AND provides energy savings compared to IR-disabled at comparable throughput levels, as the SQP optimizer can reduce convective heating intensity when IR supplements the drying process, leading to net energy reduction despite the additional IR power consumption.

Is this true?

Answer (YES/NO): YES